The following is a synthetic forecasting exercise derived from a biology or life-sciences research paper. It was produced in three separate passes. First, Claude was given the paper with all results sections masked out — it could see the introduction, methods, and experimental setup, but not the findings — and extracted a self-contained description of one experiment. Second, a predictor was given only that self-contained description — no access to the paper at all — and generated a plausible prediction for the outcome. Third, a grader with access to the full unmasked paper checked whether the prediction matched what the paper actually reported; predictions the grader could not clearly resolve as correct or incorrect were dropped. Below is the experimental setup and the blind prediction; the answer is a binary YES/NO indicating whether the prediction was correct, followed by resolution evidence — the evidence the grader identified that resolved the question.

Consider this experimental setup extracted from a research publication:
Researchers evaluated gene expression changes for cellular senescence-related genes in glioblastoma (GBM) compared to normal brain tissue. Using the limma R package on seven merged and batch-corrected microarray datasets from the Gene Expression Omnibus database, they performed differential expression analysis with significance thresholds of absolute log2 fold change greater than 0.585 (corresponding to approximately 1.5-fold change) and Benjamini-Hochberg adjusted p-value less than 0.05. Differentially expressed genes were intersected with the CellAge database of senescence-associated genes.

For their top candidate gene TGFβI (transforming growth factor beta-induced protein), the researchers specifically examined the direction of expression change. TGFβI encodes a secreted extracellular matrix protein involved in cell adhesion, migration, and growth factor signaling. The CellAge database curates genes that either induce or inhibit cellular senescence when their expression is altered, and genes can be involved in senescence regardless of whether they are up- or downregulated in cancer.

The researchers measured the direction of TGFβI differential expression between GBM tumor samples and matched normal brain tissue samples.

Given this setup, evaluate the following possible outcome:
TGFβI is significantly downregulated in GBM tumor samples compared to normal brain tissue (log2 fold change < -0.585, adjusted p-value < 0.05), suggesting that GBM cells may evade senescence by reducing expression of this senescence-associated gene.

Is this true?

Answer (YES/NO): NO